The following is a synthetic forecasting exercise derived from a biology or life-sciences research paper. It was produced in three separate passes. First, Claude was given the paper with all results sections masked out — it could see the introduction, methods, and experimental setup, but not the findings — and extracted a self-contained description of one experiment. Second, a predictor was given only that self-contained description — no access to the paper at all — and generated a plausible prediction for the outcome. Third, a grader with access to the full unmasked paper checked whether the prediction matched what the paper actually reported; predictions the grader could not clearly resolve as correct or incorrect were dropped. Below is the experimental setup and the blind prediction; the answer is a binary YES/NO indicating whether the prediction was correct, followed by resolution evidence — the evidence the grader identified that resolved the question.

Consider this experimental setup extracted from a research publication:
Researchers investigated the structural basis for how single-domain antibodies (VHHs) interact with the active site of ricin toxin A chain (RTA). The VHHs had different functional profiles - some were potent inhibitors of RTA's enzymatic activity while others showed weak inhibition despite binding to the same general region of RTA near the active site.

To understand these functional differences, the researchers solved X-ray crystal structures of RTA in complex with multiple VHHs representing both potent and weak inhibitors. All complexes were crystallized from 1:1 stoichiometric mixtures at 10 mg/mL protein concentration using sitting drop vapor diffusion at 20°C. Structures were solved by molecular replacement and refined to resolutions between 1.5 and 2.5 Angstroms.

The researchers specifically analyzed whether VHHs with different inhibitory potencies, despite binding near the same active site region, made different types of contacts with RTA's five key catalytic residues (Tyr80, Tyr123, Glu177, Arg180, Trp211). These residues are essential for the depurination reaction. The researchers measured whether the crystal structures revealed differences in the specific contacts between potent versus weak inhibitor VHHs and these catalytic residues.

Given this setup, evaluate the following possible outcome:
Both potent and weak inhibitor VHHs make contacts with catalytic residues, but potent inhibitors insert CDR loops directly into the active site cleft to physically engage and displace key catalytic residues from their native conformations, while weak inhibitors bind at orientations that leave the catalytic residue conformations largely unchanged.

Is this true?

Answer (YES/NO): NO